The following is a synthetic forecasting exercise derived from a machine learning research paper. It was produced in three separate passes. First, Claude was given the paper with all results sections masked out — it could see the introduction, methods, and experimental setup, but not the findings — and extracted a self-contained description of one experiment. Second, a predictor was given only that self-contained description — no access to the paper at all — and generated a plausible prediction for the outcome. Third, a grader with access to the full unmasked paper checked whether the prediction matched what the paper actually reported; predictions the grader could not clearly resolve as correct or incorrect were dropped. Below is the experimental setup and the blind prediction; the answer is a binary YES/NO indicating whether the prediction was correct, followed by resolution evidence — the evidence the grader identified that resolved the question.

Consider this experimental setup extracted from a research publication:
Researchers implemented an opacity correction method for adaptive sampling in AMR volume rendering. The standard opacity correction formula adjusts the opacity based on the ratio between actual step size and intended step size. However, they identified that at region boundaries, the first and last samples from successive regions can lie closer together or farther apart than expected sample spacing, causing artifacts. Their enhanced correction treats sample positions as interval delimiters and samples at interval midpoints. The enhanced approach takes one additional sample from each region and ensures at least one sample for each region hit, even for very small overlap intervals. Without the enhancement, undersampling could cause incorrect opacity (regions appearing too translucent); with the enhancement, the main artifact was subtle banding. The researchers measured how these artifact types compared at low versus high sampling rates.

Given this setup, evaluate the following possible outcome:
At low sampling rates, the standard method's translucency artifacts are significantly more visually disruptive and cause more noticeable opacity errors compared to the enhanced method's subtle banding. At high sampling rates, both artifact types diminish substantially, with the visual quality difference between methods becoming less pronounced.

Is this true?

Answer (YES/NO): YES